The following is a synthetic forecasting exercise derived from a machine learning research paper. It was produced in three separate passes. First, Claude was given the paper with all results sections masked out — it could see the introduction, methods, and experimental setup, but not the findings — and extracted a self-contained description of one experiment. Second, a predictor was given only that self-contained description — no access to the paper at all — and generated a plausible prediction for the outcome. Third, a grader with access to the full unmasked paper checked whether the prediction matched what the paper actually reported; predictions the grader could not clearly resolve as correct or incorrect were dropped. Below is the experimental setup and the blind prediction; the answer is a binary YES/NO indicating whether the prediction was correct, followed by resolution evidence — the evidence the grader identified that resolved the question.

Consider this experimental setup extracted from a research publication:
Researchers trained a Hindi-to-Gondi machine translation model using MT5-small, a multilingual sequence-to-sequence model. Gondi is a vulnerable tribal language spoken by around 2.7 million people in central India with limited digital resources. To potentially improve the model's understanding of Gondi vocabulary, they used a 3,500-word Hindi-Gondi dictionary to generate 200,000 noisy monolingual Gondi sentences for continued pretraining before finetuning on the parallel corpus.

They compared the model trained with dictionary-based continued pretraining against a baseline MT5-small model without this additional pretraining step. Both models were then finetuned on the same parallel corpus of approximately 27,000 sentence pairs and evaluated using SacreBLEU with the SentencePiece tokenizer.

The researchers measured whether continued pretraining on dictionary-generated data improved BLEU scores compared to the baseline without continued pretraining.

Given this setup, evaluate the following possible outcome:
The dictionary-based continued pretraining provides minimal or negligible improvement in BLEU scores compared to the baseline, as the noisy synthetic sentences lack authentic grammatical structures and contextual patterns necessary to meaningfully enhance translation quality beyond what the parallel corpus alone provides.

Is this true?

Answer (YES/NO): YES